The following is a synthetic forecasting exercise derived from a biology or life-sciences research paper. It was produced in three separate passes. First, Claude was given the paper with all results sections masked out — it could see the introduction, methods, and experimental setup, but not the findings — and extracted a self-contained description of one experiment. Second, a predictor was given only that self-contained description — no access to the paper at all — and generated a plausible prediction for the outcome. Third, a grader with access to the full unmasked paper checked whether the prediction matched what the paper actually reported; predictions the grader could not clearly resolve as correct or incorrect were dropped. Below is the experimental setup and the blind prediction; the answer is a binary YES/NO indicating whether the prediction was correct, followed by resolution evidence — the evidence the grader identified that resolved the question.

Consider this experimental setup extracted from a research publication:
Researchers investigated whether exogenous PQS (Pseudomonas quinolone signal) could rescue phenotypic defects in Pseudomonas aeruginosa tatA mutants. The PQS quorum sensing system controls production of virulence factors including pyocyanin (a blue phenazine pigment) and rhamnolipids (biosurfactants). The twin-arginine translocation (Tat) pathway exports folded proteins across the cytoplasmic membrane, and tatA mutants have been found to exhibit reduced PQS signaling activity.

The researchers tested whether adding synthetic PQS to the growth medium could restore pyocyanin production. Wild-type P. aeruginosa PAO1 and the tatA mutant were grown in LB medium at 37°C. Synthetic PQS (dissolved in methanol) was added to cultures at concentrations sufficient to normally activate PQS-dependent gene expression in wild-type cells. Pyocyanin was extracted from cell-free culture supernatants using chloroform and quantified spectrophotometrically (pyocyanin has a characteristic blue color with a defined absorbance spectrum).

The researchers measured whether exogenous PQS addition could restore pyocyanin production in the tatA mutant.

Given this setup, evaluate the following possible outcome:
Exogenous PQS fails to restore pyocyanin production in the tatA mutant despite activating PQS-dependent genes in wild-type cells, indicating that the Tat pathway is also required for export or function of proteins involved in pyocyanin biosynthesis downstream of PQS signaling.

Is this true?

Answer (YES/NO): NO